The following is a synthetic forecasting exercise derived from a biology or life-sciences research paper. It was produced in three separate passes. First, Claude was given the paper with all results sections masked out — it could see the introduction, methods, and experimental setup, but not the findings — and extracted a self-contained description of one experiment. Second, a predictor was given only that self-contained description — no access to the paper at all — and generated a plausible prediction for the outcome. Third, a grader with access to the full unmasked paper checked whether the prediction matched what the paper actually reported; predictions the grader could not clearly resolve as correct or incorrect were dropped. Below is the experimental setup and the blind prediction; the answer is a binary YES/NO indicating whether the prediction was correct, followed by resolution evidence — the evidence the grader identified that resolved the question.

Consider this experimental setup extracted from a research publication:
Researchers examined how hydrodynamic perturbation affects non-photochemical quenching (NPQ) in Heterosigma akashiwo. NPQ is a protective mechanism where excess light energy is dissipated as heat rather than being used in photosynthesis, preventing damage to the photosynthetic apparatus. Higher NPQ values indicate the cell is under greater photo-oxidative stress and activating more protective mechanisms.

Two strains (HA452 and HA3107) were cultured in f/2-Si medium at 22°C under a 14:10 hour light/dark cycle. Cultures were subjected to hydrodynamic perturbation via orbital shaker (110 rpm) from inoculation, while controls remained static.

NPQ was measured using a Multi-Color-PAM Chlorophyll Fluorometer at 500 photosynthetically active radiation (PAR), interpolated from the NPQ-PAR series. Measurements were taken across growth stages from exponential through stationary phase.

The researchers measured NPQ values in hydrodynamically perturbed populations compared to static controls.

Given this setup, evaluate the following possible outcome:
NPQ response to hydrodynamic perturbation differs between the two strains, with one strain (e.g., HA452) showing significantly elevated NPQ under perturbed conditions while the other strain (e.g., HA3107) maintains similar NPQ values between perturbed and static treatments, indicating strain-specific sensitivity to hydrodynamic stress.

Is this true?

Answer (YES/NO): NO